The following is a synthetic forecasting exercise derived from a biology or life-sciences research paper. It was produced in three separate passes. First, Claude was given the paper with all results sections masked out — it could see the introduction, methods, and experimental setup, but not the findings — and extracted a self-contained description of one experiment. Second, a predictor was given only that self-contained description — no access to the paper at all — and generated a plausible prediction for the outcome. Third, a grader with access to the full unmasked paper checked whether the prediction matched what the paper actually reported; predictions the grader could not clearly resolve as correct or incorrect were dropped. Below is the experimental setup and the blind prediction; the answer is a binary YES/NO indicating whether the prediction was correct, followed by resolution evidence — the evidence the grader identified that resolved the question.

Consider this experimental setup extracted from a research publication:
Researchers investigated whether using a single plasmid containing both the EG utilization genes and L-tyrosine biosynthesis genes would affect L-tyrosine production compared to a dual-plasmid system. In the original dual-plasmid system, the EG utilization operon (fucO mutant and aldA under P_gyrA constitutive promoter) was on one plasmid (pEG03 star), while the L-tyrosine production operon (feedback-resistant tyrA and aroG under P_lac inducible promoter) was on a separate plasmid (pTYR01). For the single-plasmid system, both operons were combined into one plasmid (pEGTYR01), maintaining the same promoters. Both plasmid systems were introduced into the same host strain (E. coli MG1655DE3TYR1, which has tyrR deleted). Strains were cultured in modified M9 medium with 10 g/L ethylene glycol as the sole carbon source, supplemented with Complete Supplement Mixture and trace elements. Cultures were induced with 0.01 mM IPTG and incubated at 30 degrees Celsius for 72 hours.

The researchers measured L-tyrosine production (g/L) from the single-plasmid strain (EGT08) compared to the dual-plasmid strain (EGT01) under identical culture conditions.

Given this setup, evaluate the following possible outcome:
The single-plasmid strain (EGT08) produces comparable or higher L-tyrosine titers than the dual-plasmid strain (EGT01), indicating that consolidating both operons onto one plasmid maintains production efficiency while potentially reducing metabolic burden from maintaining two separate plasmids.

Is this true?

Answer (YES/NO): YES